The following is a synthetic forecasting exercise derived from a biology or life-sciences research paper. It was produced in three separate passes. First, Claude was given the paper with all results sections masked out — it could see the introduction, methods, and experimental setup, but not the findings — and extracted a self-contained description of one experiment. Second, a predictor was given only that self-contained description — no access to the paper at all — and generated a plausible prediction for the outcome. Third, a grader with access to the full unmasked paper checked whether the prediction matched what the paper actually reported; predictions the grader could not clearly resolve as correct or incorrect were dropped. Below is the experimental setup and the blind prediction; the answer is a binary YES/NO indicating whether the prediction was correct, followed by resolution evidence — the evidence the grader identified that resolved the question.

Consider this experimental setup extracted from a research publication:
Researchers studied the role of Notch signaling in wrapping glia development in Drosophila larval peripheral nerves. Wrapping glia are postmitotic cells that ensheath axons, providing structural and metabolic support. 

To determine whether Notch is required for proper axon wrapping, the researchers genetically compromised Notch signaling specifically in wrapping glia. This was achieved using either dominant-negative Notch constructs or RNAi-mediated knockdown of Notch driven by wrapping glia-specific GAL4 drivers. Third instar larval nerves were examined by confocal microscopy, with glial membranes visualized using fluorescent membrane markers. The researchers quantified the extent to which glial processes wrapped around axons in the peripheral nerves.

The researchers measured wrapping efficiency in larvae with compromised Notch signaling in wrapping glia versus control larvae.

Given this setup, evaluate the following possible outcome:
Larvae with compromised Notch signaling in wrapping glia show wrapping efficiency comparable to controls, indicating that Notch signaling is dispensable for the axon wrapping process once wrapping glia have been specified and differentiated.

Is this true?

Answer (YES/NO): NO